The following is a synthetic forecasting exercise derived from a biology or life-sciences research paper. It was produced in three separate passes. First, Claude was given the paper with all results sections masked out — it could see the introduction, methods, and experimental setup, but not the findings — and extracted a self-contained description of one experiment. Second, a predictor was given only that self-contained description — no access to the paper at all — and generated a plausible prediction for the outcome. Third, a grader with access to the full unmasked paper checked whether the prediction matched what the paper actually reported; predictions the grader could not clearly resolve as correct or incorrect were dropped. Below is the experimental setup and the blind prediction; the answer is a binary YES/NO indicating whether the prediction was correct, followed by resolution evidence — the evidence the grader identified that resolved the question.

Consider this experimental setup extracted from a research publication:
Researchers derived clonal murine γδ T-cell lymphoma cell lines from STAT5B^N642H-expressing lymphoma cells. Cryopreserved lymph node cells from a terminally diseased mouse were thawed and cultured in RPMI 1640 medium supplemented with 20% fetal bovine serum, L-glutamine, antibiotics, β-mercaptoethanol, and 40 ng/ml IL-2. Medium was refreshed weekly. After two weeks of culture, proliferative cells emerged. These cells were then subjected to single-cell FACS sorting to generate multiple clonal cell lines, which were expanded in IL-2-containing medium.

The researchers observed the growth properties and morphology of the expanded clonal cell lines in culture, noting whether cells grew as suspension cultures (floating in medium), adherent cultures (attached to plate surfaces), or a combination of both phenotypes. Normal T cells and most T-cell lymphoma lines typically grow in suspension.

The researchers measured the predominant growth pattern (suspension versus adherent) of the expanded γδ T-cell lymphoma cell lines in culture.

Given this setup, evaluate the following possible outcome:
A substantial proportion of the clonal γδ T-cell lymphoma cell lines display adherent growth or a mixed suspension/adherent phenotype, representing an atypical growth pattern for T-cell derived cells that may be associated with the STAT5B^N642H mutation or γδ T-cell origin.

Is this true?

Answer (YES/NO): YES